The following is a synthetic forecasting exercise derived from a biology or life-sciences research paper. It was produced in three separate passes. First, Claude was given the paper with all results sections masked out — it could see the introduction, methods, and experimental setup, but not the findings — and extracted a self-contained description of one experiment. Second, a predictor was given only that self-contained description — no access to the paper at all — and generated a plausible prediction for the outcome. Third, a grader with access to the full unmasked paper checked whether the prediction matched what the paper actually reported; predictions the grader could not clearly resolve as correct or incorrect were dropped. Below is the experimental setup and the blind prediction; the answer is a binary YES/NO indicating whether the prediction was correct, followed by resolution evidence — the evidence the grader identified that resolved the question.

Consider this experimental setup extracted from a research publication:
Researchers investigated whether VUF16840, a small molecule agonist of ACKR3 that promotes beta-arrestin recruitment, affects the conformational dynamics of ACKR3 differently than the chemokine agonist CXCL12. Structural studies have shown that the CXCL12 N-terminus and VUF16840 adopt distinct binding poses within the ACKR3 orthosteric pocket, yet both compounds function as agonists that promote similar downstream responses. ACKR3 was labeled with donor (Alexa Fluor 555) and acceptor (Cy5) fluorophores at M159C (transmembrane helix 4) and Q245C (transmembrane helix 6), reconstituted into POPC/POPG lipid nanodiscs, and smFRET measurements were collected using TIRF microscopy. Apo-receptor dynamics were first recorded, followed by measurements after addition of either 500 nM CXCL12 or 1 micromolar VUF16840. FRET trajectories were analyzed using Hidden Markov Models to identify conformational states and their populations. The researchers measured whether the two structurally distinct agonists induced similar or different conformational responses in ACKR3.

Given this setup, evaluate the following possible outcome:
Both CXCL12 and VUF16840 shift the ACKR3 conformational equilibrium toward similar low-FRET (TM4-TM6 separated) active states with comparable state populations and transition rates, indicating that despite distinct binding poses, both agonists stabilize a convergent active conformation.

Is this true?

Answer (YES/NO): NO